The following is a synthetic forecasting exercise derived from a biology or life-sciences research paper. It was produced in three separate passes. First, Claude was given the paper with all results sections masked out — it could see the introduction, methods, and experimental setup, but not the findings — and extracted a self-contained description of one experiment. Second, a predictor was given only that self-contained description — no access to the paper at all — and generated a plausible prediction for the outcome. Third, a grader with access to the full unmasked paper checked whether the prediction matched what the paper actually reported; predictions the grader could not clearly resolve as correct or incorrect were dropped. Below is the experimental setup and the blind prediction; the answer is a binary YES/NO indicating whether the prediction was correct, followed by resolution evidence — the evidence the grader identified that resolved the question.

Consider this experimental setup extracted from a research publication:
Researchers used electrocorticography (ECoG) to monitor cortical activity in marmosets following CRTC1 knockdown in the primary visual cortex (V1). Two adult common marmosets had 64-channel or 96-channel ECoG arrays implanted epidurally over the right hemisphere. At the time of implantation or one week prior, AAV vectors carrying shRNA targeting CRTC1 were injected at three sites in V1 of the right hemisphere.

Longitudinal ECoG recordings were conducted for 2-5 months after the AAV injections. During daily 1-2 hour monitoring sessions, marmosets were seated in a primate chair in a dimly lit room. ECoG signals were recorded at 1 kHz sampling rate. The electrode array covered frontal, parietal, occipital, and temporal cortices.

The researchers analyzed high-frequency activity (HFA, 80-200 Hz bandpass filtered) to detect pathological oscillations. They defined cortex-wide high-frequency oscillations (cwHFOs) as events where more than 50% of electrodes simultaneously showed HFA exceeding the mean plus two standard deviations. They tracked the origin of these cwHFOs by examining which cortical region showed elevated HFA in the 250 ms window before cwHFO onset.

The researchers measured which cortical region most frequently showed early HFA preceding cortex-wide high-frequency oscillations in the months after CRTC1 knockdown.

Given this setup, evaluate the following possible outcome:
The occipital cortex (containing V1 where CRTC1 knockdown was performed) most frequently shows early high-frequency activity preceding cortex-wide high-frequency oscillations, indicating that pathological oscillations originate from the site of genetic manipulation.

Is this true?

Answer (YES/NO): NO